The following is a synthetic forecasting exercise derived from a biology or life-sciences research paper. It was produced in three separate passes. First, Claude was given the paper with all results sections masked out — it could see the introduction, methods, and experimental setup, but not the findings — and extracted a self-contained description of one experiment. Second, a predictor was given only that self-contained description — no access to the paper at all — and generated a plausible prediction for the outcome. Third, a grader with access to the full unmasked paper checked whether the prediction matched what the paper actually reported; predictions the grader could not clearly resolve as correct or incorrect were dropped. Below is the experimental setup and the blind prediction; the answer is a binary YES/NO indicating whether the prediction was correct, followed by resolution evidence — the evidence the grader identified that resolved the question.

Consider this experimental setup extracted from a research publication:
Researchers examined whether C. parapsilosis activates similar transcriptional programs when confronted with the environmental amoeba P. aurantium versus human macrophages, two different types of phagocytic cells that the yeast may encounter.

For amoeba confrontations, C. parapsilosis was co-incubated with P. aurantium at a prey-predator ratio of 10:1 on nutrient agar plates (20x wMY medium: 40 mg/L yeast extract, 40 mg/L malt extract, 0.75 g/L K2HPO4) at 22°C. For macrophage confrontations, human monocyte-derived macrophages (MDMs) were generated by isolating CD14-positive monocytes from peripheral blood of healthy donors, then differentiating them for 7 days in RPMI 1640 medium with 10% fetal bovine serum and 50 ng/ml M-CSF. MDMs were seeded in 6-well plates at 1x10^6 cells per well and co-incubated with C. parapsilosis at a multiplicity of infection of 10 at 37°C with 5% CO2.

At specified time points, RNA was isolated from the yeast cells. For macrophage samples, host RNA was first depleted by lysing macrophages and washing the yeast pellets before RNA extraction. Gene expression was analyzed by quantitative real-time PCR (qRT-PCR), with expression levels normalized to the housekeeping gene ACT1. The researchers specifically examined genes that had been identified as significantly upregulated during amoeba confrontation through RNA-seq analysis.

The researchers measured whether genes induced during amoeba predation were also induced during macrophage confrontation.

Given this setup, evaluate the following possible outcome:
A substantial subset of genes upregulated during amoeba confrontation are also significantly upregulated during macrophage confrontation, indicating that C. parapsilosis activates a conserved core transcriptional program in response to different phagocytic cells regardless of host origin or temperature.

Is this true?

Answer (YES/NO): NO